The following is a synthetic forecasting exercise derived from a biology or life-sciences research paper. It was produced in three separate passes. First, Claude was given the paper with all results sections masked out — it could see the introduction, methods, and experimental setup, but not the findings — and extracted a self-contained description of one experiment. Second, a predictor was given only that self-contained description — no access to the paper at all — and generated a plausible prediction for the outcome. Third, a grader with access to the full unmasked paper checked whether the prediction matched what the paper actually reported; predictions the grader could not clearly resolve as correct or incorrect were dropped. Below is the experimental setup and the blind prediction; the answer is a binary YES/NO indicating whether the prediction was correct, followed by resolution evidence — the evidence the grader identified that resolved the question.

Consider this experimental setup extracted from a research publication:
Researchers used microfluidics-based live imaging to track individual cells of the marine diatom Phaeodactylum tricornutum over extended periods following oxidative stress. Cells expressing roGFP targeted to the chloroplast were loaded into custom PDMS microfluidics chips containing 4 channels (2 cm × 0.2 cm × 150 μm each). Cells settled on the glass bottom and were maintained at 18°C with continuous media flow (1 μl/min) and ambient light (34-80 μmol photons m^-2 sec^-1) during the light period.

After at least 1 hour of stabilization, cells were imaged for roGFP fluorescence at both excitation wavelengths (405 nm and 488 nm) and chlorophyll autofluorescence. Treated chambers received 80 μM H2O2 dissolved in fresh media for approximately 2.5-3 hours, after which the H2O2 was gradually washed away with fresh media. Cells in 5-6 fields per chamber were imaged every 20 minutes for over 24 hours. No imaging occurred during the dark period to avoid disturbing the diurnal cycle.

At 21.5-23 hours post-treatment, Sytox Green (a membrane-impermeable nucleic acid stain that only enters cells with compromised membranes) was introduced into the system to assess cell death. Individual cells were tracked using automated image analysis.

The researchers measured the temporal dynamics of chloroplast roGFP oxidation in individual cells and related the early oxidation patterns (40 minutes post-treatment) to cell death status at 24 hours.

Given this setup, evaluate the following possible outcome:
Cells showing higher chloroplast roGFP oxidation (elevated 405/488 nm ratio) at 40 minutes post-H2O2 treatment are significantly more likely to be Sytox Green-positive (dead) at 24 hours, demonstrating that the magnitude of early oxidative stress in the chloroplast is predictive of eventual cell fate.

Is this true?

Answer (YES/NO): YES